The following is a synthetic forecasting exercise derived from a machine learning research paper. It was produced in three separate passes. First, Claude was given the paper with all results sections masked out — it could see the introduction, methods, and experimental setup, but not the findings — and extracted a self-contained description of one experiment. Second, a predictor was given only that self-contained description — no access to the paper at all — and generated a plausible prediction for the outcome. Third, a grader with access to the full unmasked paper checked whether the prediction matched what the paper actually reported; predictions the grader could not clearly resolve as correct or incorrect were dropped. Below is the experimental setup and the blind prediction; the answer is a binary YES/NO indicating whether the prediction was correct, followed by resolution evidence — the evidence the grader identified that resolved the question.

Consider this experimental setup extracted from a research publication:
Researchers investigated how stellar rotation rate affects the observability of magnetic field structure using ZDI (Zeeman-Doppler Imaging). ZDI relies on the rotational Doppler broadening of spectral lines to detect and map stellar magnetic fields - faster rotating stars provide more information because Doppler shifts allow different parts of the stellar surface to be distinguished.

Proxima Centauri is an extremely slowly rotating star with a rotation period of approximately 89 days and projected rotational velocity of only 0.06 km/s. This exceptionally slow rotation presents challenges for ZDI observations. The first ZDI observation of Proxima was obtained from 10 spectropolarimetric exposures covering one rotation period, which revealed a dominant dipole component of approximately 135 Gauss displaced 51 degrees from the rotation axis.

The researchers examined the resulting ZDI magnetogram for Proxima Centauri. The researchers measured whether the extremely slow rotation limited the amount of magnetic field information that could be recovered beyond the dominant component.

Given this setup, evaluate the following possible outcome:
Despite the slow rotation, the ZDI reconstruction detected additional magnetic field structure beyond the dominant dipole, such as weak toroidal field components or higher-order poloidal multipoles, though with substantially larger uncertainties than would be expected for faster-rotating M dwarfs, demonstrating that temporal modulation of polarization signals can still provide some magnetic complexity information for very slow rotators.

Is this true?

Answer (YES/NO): NO